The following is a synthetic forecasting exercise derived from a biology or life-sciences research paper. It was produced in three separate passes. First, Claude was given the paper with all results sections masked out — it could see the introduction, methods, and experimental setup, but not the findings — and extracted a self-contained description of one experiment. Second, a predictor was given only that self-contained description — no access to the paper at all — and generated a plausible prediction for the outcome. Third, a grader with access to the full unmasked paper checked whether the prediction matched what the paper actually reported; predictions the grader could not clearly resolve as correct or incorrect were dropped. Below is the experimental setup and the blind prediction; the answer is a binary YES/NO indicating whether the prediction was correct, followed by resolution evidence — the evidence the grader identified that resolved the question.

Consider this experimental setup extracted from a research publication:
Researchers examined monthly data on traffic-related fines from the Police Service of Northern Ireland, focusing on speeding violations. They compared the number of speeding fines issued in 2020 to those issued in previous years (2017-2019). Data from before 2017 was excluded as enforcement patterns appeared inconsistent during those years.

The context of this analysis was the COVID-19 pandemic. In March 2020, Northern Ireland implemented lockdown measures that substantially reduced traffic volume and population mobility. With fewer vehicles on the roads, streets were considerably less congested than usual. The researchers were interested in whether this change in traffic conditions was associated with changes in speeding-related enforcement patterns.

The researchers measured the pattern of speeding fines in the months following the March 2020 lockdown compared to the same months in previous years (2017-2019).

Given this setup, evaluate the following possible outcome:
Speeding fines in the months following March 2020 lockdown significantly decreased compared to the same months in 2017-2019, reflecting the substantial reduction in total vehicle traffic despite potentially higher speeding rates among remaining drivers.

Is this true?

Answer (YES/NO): NO